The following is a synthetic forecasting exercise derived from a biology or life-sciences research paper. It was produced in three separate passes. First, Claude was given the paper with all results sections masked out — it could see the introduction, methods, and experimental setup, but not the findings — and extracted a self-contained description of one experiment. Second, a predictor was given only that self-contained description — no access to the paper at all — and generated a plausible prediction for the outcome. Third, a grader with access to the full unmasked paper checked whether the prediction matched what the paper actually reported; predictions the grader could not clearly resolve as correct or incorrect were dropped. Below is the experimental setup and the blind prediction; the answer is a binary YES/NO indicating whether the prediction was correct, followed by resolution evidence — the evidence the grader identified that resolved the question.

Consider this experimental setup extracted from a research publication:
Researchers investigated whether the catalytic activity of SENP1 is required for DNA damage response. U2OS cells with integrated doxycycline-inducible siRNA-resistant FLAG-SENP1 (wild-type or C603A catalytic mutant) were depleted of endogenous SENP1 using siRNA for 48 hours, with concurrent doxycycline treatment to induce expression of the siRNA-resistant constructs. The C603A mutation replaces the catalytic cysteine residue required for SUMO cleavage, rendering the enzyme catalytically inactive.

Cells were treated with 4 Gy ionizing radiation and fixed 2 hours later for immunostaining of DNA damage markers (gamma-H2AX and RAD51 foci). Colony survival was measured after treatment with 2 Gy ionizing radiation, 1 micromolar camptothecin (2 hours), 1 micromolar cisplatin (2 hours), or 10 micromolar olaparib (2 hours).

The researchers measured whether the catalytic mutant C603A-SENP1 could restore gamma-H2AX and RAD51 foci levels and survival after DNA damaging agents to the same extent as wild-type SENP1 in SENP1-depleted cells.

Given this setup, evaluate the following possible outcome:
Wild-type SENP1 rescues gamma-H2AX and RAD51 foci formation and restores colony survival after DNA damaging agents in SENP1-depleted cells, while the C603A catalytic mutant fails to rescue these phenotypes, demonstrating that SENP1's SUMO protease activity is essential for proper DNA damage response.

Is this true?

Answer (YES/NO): YES